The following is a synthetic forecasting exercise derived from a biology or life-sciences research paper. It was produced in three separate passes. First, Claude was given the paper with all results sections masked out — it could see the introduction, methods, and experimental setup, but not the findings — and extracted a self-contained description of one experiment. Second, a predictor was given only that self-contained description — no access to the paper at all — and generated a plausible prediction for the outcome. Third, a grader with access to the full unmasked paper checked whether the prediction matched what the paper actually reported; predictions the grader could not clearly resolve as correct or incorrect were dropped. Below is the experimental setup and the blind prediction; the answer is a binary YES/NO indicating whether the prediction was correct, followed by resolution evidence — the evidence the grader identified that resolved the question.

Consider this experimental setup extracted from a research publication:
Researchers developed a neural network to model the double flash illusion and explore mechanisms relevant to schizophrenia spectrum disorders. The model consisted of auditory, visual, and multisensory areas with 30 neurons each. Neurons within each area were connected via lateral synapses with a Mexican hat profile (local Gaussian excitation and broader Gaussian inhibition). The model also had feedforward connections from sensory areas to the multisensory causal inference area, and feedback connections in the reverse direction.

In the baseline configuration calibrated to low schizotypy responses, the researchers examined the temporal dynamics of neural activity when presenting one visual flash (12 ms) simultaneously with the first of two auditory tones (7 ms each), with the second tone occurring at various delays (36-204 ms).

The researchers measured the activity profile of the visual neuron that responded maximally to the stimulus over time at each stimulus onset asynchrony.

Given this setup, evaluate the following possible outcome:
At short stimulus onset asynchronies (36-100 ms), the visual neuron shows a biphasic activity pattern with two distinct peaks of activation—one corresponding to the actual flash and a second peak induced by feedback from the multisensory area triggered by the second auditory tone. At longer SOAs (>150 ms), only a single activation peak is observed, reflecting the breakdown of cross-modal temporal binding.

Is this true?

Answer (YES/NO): NO